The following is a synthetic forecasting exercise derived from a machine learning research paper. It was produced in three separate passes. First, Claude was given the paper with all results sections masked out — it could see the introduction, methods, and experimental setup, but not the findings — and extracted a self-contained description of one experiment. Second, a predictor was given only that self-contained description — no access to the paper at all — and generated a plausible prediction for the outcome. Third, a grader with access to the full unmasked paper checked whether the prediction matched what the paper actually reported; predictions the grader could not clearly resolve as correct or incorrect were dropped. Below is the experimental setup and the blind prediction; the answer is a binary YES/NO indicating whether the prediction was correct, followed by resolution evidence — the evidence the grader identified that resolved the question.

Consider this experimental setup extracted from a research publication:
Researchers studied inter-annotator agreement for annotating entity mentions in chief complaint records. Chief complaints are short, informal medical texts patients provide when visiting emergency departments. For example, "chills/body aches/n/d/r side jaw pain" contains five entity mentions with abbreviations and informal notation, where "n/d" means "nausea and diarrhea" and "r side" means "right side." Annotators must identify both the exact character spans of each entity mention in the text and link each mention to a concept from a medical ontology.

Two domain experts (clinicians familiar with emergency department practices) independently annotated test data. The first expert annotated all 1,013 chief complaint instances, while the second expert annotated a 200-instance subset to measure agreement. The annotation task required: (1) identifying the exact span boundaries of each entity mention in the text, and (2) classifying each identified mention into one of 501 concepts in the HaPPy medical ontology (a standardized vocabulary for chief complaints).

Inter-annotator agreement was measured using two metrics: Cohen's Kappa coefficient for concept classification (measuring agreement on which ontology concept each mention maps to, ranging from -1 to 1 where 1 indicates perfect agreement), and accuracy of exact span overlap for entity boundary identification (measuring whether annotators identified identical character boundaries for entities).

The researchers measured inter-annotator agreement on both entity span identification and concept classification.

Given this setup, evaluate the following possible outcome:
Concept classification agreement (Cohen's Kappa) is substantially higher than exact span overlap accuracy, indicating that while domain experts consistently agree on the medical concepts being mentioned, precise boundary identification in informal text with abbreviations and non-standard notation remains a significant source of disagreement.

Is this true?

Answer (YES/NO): NO